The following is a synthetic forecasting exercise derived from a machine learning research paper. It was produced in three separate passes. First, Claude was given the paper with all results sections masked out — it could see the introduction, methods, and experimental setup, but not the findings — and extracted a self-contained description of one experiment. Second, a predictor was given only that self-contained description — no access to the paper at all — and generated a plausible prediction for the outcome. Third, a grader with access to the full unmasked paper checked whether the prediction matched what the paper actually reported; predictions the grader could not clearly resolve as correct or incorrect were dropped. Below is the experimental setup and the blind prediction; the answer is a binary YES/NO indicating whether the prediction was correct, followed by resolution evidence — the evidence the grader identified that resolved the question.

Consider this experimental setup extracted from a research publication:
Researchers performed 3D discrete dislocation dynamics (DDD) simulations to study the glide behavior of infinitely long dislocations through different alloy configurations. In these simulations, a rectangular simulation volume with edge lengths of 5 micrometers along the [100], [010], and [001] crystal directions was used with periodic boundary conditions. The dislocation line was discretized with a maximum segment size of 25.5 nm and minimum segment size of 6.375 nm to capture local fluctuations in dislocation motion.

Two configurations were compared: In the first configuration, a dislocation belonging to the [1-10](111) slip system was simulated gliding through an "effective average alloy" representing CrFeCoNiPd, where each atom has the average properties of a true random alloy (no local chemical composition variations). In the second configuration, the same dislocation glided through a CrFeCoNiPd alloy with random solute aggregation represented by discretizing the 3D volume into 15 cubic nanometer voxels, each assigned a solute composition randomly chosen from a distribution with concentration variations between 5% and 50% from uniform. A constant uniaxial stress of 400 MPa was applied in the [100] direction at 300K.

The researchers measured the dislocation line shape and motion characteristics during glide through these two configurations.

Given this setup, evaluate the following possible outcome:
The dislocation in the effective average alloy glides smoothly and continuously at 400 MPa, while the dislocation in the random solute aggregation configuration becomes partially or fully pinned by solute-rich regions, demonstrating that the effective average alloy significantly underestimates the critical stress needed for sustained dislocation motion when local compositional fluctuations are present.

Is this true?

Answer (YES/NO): NO